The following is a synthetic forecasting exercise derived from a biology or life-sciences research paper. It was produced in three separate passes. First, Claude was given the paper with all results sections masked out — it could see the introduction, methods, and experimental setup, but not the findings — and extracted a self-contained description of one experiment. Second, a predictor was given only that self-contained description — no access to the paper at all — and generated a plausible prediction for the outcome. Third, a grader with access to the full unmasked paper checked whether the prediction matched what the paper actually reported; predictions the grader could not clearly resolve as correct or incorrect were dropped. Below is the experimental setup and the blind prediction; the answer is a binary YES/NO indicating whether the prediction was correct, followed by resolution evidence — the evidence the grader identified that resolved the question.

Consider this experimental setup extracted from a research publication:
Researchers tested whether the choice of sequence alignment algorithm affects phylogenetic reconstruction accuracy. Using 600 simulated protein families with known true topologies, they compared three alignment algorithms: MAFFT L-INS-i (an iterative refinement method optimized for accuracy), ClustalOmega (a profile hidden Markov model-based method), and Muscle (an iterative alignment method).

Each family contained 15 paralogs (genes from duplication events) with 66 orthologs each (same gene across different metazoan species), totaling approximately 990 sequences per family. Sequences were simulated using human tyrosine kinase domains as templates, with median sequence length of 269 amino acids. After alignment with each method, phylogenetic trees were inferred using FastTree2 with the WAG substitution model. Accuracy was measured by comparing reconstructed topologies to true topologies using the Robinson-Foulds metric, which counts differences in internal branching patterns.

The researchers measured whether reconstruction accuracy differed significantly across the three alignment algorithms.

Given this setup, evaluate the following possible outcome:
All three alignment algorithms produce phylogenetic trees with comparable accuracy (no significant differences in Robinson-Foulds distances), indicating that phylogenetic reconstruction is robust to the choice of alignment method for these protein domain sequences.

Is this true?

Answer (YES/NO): NO